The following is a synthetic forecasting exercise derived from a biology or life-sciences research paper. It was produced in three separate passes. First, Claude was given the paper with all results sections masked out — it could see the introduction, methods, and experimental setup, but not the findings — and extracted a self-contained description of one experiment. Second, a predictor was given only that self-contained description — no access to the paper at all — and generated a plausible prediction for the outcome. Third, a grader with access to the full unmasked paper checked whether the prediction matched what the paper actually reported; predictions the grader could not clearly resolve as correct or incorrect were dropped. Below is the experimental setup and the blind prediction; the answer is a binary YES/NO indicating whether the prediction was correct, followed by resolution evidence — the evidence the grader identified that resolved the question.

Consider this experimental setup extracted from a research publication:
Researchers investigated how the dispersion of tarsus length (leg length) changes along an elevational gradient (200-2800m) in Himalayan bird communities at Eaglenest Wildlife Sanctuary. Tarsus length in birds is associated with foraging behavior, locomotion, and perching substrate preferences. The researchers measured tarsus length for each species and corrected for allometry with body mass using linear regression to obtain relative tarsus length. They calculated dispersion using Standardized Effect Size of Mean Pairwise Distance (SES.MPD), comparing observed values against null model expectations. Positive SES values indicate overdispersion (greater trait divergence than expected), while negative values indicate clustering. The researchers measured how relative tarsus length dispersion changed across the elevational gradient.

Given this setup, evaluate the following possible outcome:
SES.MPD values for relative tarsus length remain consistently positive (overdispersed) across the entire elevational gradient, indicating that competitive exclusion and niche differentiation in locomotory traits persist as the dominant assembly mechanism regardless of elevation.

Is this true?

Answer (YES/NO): NO